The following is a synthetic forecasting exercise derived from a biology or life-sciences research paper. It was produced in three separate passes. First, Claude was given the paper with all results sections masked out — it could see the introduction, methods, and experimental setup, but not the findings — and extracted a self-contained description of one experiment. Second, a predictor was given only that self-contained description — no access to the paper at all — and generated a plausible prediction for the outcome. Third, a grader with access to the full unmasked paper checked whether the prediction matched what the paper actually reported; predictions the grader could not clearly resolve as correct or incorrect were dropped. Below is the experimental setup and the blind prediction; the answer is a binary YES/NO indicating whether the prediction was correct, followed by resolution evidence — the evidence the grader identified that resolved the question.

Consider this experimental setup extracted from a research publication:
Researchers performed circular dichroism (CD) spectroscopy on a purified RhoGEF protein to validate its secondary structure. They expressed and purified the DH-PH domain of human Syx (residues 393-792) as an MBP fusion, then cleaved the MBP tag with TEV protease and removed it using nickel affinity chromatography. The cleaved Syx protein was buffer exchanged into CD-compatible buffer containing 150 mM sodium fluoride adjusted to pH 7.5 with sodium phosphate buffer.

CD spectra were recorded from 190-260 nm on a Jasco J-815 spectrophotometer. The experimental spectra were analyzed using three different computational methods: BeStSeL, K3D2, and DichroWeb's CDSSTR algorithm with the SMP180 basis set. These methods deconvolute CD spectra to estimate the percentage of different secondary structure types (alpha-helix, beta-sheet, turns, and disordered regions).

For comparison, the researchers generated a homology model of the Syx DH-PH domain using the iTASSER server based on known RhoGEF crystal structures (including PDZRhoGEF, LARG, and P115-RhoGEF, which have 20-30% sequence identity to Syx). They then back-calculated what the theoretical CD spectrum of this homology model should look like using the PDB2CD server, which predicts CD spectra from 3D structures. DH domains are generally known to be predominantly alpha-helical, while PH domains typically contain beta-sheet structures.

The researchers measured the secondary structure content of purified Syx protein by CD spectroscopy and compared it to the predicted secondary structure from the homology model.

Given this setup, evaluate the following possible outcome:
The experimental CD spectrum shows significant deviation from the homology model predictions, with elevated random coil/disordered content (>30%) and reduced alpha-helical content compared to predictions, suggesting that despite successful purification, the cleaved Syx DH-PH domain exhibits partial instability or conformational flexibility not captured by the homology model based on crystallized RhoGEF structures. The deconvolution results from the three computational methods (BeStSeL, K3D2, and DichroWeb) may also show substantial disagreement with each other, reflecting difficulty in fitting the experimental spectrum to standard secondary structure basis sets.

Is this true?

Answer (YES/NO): NO